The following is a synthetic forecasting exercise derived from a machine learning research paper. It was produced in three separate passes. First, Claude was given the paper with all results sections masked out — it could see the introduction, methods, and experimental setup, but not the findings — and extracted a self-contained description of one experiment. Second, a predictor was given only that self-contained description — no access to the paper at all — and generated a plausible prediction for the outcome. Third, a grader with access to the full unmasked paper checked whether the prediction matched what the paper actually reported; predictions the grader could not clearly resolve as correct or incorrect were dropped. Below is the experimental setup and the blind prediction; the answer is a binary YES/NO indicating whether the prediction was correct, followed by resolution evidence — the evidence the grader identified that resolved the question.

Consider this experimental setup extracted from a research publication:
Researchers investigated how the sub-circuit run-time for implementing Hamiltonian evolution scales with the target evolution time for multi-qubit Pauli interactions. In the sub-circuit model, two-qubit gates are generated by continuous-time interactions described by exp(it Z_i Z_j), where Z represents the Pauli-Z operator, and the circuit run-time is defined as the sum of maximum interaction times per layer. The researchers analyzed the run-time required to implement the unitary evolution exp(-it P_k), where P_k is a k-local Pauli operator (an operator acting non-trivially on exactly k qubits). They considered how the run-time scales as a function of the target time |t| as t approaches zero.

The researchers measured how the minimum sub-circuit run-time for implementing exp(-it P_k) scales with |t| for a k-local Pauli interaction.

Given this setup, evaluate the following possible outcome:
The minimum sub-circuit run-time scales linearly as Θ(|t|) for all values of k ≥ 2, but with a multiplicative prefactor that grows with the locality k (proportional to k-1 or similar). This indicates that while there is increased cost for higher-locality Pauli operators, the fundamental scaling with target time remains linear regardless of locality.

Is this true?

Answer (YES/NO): NO